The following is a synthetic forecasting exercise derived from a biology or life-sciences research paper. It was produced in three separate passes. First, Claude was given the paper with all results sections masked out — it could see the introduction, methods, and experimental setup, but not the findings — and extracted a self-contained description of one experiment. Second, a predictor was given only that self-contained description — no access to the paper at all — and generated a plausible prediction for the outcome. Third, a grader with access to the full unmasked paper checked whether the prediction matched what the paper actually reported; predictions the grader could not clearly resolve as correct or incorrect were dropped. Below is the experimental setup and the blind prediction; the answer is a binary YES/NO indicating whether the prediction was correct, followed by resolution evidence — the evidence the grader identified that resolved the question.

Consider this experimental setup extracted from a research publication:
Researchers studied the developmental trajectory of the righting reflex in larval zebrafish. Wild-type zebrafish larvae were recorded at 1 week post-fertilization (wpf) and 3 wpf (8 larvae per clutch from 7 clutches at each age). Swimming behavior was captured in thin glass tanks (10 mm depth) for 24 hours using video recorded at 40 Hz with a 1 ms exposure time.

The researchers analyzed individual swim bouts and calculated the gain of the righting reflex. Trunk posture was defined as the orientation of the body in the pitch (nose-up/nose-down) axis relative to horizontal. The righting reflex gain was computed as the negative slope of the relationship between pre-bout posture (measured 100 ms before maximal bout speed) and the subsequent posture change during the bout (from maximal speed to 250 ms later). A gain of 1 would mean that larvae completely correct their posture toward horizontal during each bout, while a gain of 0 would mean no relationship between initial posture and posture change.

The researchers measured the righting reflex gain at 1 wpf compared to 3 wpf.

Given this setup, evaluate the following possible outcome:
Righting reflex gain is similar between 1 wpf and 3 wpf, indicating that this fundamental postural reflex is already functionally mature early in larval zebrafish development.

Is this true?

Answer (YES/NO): NO